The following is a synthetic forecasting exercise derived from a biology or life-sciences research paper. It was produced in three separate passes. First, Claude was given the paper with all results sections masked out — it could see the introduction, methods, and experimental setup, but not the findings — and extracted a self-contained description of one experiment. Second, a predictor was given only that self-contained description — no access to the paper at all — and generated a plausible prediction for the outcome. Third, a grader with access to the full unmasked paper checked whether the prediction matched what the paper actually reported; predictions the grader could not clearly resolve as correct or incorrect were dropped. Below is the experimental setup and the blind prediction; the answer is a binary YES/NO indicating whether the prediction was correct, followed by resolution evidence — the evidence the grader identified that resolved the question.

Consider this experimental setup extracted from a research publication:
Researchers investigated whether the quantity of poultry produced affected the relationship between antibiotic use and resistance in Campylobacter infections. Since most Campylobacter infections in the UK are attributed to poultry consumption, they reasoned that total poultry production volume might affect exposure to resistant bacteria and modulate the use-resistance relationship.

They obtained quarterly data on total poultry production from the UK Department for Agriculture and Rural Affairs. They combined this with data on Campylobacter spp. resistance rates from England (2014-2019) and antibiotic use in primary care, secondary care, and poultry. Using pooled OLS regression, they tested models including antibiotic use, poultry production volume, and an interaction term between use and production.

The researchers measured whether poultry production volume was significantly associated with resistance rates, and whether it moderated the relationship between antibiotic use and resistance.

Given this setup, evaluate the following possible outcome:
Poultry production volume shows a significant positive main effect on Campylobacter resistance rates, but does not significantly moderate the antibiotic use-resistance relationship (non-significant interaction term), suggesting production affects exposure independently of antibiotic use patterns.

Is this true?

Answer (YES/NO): NO